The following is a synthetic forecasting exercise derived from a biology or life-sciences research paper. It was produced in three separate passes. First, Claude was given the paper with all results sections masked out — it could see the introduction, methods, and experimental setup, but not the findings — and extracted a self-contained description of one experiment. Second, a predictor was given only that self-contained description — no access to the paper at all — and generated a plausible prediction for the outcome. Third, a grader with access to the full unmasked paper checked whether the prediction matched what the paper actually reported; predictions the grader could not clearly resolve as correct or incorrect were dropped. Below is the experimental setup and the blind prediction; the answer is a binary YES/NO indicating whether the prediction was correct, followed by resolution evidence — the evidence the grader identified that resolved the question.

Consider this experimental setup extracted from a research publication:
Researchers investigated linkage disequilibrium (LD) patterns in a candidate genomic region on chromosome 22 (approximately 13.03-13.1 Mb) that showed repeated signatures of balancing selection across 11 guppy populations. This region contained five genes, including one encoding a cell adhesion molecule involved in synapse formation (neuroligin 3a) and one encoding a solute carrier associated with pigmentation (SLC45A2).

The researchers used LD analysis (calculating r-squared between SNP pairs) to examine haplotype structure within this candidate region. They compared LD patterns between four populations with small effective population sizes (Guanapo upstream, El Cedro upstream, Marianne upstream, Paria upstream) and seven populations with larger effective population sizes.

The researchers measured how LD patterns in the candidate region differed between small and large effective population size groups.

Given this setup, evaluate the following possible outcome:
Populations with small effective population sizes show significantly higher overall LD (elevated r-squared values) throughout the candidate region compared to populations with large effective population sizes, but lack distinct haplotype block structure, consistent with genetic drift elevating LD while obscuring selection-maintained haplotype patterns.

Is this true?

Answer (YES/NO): NO